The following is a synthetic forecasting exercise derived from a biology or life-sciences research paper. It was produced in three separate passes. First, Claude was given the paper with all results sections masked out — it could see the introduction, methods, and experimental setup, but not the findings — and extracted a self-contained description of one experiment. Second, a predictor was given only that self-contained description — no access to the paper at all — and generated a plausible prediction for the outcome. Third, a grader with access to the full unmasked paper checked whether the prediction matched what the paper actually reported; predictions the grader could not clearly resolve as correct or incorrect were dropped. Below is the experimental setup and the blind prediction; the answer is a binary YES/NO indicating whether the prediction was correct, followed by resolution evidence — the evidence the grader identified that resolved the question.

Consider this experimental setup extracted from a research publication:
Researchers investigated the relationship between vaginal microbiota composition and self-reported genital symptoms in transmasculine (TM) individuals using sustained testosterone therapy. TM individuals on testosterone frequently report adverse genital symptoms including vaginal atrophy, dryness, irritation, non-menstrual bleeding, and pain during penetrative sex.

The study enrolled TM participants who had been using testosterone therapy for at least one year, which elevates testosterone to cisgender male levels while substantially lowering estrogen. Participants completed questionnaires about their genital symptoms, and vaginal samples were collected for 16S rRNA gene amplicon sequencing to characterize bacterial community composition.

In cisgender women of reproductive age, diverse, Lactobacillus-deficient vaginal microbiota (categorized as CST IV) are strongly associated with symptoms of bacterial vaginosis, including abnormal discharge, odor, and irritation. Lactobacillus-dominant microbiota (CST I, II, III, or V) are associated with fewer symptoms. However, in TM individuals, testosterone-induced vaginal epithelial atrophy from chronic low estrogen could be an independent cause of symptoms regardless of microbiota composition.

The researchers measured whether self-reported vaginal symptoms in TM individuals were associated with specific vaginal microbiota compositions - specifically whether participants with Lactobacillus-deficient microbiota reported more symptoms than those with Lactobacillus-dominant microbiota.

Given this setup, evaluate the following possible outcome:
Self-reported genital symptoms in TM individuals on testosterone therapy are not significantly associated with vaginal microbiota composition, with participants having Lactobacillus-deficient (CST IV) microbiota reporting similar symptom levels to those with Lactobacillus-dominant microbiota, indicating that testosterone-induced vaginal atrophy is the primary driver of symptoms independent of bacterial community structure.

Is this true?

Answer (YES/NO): NO